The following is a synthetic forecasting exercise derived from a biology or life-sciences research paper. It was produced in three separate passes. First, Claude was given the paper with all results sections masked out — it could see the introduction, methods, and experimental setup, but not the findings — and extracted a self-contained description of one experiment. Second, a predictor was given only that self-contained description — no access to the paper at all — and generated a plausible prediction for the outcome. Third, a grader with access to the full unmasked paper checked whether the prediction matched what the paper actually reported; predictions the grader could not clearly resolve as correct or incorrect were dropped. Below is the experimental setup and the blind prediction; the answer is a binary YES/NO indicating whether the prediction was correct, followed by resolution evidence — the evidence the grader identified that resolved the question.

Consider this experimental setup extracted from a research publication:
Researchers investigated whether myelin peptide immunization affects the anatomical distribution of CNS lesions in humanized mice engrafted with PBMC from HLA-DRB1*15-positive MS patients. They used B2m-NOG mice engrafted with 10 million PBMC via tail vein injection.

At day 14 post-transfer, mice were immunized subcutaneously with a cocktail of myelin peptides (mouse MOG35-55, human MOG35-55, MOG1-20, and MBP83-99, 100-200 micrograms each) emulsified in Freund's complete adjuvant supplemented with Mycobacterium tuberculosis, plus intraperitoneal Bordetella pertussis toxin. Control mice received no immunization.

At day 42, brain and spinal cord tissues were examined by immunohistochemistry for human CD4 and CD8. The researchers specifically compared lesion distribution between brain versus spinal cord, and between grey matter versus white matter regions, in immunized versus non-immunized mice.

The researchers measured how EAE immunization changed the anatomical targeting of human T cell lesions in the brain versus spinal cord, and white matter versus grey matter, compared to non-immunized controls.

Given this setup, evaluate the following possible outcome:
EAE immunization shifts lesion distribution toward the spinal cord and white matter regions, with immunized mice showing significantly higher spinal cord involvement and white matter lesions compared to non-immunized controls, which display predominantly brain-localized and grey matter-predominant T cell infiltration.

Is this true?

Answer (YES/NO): NO